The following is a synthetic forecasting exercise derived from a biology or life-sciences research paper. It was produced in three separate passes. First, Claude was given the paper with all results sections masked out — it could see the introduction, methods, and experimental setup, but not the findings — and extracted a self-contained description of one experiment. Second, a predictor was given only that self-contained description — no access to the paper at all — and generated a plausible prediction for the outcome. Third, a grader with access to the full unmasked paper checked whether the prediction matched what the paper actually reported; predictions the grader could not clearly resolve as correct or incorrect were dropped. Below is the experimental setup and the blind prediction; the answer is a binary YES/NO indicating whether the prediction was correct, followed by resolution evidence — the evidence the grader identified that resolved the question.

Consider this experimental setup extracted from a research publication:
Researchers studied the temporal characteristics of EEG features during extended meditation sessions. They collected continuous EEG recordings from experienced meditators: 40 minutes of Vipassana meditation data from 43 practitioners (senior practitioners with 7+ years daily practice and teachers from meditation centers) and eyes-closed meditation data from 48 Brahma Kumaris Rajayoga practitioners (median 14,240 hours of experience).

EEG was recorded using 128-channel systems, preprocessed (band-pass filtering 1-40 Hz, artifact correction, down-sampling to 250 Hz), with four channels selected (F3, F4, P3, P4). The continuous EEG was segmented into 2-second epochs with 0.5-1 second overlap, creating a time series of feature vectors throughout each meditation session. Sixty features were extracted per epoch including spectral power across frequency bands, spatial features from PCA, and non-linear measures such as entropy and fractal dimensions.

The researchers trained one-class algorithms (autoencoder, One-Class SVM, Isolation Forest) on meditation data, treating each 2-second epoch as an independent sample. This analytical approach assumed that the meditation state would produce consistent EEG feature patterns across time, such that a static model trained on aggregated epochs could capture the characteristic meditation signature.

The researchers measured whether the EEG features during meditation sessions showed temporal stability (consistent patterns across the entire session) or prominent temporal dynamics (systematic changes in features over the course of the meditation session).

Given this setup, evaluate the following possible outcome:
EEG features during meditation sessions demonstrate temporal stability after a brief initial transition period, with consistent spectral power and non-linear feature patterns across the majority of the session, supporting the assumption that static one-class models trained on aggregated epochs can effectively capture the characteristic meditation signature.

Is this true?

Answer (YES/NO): NO